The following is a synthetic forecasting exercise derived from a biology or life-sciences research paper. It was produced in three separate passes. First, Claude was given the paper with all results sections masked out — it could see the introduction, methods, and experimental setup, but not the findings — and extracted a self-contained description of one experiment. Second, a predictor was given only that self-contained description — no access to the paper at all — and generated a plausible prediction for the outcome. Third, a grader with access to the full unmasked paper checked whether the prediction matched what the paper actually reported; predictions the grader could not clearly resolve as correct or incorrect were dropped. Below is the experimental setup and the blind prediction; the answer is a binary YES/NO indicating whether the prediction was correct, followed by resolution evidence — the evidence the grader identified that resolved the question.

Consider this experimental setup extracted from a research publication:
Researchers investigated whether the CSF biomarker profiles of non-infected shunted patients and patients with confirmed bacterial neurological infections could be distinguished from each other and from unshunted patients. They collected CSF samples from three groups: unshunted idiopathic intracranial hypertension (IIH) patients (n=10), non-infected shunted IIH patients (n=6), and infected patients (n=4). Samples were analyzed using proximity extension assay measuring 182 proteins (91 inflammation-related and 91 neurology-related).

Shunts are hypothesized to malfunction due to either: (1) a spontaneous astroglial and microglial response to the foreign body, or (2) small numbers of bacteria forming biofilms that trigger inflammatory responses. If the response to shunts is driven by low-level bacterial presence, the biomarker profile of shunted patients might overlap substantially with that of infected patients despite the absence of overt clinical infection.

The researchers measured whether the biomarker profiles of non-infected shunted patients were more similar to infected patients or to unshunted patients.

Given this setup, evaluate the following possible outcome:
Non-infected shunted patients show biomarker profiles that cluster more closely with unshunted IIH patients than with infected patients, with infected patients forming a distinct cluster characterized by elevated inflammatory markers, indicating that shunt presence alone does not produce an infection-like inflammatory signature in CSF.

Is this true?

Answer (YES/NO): YES